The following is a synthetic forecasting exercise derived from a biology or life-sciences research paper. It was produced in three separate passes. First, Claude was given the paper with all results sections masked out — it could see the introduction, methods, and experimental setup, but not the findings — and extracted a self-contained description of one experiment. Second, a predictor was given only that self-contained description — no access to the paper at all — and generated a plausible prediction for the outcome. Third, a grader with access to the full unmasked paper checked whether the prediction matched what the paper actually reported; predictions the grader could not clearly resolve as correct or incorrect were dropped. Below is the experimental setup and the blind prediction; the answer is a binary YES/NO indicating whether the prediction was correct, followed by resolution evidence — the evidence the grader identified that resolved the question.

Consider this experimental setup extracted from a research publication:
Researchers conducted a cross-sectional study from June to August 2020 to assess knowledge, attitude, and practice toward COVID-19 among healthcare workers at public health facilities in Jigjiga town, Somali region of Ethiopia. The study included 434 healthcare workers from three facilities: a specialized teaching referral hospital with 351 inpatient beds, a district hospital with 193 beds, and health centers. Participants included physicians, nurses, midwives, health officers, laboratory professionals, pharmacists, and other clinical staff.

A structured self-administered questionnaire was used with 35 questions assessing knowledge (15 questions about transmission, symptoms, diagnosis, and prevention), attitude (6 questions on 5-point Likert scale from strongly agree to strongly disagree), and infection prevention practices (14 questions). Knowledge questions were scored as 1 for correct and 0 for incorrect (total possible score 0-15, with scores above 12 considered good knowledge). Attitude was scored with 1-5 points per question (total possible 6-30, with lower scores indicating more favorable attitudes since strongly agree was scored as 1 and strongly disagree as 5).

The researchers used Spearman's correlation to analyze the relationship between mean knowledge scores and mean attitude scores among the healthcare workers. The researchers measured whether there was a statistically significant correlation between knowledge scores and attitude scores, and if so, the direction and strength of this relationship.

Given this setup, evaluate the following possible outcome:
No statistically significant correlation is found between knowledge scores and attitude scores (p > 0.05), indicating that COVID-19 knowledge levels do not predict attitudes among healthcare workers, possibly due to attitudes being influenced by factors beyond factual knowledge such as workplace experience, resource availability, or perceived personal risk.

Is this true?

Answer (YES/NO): NO